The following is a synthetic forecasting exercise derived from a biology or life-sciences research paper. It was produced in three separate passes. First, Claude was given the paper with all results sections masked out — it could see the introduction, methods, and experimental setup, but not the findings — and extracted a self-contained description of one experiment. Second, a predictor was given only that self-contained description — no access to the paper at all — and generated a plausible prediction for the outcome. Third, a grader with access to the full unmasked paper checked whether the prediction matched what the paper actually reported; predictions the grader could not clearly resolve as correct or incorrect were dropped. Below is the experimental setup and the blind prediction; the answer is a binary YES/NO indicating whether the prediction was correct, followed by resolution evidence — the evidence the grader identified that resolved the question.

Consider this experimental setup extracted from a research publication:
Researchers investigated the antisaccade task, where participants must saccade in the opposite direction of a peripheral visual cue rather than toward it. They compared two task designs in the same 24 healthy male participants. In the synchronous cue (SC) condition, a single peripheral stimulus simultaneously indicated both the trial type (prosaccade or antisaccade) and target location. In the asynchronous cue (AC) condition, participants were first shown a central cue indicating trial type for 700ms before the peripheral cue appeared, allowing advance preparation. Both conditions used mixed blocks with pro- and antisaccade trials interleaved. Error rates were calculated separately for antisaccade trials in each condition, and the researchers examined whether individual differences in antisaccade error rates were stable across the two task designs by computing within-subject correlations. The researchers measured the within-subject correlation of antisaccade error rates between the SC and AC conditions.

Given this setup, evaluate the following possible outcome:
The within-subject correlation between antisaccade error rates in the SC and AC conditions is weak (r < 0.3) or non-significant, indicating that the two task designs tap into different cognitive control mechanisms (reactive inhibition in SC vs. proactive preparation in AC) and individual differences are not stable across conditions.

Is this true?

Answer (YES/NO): NO